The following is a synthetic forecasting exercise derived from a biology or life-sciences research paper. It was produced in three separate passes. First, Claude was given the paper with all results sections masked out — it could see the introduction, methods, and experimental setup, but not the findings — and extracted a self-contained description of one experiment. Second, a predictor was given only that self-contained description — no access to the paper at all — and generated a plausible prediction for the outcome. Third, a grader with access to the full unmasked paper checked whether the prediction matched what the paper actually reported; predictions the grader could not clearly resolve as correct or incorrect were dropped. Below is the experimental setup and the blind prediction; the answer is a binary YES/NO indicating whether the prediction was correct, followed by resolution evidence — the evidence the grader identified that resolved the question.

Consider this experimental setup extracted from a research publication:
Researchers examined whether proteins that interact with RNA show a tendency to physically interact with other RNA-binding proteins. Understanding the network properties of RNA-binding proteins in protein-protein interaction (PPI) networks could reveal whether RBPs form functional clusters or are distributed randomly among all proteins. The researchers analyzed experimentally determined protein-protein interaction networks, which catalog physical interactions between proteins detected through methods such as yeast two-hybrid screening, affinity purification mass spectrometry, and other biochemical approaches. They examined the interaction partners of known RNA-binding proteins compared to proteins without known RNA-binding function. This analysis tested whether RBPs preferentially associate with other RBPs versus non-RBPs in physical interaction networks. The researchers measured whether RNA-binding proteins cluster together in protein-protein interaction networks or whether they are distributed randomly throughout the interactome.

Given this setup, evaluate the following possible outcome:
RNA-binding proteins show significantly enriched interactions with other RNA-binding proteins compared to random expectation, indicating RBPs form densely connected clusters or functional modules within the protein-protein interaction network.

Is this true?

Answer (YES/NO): YES